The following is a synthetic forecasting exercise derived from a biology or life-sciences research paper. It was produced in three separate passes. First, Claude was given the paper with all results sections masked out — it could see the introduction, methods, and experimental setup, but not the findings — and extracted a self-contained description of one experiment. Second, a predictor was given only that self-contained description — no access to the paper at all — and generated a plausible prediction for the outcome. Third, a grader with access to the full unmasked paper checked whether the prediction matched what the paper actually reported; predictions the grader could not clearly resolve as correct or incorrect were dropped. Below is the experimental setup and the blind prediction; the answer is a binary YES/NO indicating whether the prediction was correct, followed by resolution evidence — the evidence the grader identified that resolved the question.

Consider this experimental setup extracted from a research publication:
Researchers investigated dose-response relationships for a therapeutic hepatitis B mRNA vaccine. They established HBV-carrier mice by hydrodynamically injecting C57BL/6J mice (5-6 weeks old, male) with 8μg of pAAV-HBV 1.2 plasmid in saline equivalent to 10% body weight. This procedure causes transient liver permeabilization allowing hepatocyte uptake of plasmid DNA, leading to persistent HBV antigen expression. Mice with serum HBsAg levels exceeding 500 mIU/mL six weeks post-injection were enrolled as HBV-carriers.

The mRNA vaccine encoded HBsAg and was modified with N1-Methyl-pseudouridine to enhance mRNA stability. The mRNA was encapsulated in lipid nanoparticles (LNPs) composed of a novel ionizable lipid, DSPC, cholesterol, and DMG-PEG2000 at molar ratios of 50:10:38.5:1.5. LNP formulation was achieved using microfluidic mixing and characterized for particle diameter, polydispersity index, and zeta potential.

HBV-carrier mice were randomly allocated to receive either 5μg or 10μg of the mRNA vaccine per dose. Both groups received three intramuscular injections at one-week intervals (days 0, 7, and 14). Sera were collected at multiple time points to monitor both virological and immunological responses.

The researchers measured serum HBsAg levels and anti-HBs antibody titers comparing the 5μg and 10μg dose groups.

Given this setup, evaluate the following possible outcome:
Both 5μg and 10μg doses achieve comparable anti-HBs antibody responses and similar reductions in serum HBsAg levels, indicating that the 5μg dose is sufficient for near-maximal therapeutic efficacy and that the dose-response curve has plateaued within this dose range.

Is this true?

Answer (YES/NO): NO